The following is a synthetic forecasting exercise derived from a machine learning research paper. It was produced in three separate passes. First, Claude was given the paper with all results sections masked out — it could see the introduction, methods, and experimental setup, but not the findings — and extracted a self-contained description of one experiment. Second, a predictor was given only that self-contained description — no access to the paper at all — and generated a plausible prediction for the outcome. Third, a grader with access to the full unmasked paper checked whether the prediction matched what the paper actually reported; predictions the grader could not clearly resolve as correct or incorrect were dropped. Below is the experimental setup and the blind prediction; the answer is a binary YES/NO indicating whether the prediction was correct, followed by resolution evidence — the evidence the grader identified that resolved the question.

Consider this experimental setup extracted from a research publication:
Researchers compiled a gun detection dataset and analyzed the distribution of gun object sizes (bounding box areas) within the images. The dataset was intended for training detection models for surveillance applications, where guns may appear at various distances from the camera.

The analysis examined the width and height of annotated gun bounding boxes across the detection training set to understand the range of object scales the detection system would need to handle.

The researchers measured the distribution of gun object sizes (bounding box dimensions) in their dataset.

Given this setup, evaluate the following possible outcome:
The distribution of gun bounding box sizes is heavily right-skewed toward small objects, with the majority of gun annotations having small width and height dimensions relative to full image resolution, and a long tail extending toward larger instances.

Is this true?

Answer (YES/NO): NO